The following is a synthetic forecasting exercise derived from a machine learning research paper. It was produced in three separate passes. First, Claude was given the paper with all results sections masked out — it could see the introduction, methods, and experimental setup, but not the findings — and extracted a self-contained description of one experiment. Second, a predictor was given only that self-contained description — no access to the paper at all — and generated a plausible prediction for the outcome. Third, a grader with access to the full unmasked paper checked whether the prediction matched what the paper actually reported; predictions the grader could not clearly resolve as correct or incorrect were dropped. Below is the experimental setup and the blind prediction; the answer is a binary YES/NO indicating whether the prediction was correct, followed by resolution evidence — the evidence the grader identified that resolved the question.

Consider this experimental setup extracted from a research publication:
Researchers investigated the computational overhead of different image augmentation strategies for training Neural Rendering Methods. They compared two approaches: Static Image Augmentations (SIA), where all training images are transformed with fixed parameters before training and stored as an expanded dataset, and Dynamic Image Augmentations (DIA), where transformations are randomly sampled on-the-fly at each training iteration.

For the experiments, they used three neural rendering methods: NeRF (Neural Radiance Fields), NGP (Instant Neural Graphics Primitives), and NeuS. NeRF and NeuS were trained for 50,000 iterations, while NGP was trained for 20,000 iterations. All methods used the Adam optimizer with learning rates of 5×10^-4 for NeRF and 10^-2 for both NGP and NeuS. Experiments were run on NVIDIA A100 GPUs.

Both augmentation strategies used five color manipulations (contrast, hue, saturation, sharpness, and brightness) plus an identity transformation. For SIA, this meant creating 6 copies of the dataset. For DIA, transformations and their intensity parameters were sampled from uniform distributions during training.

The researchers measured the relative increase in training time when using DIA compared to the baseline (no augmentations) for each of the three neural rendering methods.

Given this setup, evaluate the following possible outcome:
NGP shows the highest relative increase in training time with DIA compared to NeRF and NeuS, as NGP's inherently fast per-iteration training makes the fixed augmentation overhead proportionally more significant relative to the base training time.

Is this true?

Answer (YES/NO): YES